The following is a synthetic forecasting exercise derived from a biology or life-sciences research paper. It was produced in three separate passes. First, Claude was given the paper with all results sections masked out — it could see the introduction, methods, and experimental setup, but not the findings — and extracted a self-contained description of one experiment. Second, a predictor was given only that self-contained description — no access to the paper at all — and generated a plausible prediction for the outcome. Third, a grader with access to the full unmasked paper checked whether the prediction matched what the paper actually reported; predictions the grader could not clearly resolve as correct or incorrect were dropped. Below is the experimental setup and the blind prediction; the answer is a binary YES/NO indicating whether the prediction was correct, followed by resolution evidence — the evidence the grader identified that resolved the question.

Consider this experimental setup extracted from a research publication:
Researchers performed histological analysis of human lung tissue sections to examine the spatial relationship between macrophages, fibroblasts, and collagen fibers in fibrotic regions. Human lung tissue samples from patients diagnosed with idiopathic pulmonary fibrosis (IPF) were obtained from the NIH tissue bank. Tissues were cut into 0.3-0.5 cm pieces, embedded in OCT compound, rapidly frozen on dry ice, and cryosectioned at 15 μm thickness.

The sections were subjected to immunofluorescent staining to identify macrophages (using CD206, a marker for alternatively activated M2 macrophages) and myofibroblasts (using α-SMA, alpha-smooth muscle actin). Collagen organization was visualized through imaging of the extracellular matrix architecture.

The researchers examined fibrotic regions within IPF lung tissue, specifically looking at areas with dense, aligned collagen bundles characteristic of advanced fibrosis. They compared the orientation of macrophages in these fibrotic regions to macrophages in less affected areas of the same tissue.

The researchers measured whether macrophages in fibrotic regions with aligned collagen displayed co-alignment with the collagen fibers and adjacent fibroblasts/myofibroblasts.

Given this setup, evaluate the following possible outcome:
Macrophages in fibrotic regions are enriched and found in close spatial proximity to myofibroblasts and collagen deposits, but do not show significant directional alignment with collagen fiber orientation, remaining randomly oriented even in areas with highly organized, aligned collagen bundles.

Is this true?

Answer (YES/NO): NO